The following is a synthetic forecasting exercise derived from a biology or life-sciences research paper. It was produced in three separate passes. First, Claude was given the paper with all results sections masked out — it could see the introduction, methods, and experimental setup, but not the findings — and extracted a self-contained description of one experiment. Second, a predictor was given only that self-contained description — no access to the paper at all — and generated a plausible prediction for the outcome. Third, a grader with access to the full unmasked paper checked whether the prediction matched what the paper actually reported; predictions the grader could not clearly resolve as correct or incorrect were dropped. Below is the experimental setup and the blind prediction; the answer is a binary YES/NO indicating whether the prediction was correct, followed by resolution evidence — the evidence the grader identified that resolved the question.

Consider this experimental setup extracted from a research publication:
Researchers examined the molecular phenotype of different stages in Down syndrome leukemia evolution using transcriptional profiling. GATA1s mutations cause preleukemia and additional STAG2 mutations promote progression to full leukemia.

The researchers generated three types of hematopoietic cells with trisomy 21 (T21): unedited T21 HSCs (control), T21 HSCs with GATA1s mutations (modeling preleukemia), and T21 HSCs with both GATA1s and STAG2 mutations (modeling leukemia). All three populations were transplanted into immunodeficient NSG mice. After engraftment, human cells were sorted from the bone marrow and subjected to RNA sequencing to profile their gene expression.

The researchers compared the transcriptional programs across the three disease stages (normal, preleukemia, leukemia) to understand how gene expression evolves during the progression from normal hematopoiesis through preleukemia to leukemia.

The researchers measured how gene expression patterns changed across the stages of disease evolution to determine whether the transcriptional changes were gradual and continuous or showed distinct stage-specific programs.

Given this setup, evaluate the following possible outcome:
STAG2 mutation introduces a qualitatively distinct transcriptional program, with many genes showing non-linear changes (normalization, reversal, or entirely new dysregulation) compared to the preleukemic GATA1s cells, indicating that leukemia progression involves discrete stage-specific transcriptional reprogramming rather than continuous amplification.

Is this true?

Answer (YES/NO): NO